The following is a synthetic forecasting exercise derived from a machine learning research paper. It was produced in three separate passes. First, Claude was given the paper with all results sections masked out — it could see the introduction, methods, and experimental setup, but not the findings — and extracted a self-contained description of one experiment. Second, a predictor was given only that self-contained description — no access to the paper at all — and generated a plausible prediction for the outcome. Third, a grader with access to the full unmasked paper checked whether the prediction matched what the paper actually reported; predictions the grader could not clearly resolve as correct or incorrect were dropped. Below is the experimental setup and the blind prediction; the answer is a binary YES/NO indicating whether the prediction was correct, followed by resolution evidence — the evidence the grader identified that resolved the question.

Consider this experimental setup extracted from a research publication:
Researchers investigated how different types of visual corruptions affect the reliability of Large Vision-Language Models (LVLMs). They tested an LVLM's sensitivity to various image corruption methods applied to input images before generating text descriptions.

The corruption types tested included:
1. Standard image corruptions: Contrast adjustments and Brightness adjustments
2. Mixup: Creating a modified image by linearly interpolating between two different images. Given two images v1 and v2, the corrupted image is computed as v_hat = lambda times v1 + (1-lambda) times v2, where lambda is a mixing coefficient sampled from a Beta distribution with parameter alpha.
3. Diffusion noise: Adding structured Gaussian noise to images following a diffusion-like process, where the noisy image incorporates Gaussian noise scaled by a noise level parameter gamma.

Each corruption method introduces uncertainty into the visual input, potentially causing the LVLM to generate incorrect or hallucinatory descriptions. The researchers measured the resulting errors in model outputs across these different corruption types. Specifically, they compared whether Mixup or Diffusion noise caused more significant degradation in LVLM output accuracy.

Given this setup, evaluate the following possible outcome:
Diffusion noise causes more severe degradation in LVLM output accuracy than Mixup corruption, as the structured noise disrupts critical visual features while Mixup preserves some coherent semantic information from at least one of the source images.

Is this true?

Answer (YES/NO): NO